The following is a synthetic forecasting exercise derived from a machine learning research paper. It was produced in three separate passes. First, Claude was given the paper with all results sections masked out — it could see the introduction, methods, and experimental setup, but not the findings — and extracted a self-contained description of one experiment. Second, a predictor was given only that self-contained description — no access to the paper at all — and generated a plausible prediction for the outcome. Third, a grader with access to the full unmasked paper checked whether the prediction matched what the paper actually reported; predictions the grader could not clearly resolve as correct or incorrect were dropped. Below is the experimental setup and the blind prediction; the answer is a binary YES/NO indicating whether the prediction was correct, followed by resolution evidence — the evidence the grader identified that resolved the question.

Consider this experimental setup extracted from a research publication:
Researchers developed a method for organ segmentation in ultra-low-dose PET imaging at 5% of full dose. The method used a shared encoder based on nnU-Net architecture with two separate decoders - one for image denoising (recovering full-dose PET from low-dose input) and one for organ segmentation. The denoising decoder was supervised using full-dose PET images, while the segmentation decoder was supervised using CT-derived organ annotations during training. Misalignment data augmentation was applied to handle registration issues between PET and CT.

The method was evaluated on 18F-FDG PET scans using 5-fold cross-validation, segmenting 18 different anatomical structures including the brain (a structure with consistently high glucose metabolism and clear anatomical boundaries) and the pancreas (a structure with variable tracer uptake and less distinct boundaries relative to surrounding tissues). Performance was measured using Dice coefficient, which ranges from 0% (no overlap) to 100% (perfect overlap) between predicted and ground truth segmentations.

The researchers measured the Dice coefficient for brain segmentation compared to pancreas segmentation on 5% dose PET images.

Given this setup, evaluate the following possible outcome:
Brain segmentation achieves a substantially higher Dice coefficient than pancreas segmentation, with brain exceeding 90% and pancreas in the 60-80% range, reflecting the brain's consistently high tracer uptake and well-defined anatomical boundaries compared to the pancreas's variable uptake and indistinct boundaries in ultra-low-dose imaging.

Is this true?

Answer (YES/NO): NO